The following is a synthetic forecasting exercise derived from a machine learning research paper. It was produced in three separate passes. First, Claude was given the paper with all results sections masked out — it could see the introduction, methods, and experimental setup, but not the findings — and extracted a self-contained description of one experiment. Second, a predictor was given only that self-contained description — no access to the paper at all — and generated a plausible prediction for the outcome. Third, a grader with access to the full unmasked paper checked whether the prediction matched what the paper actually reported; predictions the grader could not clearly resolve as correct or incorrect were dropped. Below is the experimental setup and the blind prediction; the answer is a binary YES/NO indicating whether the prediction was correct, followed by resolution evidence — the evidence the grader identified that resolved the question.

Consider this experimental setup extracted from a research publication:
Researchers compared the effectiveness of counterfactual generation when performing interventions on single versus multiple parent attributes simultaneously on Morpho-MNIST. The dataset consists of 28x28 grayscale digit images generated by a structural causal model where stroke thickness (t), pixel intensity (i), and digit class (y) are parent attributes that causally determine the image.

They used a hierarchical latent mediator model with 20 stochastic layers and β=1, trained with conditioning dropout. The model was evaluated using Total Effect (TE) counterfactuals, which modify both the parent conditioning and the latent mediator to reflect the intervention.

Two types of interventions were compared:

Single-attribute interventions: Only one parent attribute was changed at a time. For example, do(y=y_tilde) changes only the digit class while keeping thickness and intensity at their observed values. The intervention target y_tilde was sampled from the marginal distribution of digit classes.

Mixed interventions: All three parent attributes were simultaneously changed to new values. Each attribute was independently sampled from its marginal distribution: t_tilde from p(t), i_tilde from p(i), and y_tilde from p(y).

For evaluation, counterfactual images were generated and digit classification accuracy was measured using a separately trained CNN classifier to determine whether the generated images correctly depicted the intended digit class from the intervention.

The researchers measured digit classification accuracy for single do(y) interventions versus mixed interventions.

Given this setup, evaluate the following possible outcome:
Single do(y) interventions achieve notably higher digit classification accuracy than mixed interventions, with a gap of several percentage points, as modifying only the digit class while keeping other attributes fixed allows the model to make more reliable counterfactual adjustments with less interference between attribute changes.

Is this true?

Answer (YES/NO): NO